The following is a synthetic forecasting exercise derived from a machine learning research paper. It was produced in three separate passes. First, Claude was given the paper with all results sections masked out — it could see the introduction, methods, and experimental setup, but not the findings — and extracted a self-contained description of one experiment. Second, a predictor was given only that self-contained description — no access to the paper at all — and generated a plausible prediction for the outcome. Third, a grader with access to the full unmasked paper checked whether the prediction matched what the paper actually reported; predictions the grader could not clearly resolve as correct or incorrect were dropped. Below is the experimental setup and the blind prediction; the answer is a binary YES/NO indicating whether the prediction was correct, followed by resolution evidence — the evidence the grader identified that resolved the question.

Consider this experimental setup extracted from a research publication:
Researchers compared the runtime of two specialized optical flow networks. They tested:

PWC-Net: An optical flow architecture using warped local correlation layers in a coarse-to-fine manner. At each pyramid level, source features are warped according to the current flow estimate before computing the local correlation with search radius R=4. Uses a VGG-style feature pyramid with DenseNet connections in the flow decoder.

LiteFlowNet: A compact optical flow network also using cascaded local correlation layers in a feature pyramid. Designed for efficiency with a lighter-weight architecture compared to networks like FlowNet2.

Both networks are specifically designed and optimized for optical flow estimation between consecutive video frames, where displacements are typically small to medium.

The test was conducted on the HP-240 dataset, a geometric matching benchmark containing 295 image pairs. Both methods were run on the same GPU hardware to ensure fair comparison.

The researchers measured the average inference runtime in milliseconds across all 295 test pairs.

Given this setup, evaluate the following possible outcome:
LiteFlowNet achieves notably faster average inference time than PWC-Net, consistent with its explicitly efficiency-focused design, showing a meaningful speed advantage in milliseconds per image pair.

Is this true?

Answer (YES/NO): NO